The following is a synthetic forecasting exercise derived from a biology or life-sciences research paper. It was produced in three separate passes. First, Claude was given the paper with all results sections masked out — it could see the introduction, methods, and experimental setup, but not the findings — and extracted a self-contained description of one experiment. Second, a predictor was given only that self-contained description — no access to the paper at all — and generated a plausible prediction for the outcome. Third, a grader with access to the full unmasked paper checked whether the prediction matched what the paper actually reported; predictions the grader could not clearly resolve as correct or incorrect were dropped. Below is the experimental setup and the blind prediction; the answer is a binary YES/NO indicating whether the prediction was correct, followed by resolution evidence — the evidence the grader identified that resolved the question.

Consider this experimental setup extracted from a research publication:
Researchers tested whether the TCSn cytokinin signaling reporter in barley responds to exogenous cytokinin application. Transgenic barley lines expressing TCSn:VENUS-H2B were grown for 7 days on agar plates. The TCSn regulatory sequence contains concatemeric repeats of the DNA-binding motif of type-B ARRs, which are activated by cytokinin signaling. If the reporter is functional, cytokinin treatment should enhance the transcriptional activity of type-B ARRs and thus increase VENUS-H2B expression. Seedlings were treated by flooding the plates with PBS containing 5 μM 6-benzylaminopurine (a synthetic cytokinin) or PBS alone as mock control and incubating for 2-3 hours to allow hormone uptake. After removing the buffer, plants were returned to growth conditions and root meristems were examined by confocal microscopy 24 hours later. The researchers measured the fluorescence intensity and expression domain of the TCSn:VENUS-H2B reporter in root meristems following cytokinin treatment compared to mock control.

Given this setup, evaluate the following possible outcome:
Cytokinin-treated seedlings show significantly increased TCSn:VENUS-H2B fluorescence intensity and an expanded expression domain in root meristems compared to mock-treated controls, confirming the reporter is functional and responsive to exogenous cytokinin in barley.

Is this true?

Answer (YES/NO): YES